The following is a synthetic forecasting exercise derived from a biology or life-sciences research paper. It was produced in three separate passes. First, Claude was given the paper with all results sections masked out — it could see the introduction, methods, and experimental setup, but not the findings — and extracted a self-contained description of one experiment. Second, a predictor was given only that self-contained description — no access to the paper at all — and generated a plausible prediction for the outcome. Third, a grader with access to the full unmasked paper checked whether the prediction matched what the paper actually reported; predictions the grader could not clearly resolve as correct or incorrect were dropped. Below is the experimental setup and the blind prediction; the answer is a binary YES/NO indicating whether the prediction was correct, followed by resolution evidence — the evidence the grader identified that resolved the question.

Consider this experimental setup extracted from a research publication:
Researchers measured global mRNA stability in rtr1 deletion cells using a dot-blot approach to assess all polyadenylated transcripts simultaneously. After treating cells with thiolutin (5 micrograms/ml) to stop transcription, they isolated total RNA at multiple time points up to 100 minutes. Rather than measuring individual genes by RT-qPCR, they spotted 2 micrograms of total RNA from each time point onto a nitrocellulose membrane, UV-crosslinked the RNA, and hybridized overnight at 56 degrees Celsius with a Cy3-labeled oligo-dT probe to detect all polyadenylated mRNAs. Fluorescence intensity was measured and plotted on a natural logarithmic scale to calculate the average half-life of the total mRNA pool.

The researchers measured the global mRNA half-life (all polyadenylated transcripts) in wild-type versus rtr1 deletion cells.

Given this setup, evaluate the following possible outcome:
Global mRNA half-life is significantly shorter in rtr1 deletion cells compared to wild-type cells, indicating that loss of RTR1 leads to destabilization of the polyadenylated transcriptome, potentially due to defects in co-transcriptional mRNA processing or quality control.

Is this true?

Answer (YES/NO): NO